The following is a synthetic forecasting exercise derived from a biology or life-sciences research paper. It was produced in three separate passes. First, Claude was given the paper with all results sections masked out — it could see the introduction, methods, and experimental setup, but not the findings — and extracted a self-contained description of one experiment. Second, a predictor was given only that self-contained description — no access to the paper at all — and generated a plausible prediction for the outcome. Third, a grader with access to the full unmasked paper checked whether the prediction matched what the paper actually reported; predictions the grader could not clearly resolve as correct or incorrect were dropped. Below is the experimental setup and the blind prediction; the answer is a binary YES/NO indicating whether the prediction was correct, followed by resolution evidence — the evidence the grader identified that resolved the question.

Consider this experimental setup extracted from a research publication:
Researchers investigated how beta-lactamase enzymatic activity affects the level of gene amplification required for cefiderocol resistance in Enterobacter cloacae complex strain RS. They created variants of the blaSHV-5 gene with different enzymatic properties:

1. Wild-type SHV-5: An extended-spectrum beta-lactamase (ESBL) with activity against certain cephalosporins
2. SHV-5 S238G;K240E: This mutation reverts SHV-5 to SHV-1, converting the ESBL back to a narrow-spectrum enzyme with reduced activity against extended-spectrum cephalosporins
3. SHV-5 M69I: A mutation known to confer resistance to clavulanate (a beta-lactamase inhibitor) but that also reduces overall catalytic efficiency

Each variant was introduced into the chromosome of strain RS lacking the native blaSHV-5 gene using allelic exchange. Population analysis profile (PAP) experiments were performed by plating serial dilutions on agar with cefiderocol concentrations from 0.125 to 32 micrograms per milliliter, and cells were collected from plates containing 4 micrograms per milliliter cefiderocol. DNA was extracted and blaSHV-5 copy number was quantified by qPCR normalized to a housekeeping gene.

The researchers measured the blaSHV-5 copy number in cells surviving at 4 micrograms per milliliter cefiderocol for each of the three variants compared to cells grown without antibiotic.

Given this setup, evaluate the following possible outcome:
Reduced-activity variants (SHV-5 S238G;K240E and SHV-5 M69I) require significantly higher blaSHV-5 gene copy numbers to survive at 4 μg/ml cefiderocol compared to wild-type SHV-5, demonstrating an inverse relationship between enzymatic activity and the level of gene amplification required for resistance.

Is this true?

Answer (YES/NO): NO